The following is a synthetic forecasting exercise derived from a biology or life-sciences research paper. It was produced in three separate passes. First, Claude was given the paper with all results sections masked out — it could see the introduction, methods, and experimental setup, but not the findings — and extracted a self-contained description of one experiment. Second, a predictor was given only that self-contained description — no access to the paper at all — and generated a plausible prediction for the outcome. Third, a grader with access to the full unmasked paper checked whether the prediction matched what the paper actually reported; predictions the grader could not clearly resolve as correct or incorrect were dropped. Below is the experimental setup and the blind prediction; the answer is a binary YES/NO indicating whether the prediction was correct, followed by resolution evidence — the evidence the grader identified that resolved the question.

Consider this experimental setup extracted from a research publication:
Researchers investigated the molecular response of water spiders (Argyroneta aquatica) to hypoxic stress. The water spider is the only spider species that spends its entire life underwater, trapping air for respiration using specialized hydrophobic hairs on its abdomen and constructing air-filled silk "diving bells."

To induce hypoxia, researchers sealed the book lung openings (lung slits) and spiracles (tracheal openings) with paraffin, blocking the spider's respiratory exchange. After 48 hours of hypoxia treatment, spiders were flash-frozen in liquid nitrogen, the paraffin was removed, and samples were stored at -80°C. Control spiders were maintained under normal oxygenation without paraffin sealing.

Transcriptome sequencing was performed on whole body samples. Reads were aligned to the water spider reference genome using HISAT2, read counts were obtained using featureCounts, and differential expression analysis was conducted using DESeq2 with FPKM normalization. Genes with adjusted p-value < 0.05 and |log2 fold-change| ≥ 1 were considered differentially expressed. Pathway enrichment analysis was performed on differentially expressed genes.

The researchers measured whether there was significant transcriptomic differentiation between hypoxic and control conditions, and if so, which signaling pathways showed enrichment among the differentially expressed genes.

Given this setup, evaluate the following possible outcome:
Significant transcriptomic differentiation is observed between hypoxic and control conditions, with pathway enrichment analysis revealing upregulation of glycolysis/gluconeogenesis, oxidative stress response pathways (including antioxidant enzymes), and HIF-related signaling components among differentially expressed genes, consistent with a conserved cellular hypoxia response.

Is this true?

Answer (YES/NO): NO